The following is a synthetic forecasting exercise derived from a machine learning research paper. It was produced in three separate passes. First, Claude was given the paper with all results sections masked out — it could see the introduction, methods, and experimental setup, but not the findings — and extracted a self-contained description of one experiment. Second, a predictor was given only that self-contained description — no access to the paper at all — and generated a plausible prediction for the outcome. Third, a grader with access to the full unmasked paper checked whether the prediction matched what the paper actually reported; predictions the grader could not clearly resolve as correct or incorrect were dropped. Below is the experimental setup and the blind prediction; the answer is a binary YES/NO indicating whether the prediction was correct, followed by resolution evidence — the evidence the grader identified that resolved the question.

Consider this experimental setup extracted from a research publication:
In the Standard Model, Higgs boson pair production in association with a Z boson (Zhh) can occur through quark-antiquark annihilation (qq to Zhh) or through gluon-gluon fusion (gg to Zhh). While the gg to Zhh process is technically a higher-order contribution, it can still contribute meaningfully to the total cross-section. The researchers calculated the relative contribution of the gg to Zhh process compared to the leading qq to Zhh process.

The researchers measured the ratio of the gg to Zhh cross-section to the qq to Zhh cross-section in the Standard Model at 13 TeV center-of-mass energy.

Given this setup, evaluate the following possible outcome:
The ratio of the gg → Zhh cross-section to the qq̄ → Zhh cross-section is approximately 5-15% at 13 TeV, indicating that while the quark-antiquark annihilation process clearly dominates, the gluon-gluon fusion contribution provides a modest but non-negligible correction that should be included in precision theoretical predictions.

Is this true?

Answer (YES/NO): NO